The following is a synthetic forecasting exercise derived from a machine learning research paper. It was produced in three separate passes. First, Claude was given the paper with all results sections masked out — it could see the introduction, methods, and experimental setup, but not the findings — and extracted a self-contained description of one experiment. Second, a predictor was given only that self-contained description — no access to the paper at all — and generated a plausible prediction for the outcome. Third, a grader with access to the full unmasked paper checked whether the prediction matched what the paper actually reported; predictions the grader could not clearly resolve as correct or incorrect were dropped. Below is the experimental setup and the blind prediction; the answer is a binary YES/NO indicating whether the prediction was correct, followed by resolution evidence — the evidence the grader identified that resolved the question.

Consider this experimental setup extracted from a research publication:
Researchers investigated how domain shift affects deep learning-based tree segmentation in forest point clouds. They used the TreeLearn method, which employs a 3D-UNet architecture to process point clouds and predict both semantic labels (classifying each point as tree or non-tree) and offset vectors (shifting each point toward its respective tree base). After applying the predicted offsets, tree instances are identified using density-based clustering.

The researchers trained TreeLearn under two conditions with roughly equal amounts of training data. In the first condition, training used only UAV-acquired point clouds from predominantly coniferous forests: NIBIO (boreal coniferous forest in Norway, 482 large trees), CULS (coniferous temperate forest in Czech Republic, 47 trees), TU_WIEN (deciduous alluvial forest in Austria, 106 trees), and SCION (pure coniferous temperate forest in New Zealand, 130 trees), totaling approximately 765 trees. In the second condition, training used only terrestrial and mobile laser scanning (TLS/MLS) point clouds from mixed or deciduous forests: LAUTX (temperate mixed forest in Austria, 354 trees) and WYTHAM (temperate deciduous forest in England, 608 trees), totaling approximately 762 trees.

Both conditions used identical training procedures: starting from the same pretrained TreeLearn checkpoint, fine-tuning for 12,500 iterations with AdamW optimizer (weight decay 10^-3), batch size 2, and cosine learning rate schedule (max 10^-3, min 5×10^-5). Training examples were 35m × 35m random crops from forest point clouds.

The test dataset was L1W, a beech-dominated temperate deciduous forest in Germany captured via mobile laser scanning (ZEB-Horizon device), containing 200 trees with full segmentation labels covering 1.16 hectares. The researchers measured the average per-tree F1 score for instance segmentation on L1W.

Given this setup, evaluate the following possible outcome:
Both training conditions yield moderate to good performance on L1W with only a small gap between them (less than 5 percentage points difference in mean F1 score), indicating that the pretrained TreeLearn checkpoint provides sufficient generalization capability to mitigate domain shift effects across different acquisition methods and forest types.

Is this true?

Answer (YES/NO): YES